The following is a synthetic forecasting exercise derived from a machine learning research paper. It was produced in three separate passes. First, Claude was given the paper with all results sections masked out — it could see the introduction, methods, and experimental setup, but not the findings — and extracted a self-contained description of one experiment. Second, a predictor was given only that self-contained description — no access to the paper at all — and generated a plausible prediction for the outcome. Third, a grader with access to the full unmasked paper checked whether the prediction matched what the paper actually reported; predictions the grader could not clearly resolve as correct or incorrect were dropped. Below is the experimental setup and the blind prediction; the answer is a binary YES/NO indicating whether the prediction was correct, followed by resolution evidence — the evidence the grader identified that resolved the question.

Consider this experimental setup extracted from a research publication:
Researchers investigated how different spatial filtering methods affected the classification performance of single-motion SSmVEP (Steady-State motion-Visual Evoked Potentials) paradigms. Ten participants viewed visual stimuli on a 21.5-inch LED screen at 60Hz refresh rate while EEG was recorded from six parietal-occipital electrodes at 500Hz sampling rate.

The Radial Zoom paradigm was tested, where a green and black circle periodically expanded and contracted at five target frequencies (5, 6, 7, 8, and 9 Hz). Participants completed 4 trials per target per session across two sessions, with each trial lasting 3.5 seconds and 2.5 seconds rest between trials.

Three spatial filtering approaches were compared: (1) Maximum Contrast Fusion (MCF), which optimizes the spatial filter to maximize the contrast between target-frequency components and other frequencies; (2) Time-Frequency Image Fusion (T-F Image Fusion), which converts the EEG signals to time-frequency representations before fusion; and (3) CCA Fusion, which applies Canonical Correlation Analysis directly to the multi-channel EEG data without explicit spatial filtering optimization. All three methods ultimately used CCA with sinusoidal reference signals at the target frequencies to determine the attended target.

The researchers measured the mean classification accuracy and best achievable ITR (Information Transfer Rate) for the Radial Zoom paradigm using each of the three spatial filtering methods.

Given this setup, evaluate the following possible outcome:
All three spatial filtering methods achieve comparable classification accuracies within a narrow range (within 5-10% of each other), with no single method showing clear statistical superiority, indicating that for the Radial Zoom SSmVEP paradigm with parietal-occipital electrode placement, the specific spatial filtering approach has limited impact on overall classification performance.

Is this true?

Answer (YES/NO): NO